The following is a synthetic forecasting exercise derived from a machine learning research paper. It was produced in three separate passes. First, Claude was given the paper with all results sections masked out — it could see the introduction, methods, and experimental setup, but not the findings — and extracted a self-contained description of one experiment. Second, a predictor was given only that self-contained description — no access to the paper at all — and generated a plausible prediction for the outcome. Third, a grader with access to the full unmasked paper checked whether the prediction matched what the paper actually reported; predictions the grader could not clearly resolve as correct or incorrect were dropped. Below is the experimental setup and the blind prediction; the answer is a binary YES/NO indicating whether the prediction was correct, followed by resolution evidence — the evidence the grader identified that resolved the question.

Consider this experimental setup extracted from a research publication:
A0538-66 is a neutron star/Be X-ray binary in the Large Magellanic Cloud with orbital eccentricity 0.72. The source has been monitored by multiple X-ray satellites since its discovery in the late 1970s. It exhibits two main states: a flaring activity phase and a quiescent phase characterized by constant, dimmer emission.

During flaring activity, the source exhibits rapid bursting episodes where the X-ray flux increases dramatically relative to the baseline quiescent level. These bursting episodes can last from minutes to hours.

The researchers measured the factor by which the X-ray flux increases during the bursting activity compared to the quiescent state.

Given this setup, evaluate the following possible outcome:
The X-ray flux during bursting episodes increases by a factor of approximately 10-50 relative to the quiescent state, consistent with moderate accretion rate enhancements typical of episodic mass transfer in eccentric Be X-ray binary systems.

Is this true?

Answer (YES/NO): NO